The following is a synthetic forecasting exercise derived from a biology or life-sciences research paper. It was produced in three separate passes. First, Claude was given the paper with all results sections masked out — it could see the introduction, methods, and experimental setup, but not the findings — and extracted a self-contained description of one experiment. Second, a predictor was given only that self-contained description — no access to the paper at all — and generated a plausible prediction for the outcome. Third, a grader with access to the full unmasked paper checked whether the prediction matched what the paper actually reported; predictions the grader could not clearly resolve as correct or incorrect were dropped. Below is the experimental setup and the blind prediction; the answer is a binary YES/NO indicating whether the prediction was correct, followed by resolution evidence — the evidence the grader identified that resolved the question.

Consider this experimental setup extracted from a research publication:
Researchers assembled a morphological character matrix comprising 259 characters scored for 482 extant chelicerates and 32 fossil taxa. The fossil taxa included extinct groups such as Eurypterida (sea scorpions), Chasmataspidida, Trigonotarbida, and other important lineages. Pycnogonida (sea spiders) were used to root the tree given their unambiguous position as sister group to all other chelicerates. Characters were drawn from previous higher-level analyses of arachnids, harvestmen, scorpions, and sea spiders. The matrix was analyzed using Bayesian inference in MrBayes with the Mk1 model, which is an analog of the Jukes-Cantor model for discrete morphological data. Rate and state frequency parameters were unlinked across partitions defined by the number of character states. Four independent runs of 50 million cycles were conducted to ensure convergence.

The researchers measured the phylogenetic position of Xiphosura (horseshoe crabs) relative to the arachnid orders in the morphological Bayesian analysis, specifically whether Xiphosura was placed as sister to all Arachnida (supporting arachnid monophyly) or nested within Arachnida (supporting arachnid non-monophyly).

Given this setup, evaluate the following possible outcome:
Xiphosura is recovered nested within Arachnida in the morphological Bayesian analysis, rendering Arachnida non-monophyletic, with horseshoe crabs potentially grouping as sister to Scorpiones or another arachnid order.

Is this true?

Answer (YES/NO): NO